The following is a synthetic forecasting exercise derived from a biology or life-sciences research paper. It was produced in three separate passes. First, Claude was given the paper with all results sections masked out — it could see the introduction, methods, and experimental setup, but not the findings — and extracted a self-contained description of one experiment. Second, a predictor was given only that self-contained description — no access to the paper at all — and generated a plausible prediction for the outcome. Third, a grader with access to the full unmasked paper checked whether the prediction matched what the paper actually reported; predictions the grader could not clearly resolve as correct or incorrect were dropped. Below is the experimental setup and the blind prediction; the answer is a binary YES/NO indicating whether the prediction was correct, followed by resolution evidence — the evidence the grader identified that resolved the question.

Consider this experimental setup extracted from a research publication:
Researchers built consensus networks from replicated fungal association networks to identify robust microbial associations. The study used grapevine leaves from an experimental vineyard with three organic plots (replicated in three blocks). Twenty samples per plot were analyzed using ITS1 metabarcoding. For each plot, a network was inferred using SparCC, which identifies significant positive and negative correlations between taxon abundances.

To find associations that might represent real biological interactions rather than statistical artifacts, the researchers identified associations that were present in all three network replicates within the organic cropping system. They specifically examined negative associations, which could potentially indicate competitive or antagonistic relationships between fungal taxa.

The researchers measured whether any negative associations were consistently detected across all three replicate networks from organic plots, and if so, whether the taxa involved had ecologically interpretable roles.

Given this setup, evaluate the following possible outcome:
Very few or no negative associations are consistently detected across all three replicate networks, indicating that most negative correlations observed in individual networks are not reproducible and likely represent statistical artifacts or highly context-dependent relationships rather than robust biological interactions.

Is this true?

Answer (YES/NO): NO